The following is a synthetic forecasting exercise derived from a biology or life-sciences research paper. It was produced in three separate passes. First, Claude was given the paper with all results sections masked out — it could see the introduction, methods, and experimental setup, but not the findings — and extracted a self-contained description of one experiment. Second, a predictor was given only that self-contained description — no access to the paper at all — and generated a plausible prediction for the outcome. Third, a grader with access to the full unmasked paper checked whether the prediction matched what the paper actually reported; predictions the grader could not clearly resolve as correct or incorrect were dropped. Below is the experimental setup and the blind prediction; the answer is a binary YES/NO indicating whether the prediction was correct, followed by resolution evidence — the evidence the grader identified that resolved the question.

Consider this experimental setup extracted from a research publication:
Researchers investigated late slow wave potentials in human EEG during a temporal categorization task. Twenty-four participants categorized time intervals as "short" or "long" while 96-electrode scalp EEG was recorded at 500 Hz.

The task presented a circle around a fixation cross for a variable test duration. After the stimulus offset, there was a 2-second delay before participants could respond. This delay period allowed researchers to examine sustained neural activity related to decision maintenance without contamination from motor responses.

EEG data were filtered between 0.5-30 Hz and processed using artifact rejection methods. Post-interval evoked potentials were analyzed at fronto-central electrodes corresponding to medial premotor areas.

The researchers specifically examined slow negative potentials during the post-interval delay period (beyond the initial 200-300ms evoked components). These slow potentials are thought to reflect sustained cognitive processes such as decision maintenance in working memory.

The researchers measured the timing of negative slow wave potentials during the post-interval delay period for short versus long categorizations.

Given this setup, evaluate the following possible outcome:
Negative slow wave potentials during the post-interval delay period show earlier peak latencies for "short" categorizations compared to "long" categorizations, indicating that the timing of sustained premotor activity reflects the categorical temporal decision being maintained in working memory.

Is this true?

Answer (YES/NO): NO